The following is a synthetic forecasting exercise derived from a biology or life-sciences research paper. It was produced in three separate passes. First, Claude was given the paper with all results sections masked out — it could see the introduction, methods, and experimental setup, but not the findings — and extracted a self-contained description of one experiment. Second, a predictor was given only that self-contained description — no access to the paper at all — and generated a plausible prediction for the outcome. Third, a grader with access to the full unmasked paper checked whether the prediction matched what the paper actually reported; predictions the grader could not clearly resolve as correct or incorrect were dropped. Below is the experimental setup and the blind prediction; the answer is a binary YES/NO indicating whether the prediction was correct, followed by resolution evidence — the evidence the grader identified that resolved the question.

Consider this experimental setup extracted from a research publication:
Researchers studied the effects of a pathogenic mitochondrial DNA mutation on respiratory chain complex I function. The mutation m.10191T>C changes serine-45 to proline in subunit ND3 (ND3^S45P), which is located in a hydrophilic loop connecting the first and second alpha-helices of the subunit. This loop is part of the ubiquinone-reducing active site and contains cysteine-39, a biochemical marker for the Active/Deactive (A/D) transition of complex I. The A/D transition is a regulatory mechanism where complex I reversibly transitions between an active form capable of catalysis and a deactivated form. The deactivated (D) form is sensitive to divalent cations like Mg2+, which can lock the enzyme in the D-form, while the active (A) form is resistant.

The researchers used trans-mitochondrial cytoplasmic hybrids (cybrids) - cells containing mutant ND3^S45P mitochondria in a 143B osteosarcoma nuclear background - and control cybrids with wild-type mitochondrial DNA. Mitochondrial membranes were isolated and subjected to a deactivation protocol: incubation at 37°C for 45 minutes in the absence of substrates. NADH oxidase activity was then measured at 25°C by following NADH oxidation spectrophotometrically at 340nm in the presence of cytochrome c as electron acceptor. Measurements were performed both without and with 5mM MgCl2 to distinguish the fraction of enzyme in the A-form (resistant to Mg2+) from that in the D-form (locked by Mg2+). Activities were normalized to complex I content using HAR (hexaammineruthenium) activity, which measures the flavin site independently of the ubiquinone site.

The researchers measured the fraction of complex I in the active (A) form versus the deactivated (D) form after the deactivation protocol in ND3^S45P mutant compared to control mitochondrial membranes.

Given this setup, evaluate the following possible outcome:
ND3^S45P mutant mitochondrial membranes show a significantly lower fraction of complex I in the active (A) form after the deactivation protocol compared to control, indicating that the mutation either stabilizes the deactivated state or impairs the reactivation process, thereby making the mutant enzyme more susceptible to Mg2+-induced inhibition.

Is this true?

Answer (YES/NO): NO